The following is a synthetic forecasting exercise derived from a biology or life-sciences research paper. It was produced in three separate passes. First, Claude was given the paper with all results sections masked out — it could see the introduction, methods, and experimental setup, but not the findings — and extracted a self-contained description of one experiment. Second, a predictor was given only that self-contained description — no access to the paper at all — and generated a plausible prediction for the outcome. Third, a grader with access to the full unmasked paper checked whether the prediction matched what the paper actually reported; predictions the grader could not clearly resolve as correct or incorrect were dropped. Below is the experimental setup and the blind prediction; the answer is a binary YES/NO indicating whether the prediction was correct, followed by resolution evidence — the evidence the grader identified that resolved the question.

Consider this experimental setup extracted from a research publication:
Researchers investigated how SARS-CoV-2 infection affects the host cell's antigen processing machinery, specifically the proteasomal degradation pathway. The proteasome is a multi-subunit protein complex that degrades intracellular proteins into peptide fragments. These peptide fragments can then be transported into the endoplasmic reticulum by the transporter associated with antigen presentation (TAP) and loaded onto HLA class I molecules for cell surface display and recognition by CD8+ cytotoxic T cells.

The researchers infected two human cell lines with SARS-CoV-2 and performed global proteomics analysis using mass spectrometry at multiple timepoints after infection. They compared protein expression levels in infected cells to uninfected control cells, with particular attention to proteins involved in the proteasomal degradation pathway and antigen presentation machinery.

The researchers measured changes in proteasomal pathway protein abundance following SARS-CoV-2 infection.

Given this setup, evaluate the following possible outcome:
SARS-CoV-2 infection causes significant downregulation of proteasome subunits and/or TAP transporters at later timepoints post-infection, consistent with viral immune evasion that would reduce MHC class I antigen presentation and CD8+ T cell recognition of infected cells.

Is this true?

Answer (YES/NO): NO